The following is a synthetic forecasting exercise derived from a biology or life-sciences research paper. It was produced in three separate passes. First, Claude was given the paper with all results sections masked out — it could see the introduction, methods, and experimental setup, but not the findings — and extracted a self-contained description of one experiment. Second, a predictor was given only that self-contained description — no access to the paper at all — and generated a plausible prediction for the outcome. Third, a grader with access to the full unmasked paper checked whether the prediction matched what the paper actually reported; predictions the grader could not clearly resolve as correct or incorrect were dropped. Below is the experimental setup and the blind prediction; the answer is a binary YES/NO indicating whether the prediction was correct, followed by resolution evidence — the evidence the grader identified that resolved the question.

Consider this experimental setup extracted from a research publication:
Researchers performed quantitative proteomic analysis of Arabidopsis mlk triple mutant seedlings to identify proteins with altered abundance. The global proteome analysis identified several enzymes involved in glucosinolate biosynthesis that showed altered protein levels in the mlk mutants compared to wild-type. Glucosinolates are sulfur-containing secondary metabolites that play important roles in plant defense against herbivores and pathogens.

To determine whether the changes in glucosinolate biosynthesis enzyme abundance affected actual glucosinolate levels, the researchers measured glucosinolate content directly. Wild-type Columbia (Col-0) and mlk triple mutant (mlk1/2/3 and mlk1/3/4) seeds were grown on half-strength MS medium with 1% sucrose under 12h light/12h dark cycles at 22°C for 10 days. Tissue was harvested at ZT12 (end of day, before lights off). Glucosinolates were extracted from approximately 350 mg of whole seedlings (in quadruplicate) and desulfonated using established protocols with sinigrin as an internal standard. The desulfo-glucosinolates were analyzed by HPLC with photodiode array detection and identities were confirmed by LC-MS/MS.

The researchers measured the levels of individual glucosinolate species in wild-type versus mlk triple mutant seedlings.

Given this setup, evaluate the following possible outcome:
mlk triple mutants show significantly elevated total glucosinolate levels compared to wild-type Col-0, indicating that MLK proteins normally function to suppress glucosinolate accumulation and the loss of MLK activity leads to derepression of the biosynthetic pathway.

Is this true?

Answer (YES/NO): YES